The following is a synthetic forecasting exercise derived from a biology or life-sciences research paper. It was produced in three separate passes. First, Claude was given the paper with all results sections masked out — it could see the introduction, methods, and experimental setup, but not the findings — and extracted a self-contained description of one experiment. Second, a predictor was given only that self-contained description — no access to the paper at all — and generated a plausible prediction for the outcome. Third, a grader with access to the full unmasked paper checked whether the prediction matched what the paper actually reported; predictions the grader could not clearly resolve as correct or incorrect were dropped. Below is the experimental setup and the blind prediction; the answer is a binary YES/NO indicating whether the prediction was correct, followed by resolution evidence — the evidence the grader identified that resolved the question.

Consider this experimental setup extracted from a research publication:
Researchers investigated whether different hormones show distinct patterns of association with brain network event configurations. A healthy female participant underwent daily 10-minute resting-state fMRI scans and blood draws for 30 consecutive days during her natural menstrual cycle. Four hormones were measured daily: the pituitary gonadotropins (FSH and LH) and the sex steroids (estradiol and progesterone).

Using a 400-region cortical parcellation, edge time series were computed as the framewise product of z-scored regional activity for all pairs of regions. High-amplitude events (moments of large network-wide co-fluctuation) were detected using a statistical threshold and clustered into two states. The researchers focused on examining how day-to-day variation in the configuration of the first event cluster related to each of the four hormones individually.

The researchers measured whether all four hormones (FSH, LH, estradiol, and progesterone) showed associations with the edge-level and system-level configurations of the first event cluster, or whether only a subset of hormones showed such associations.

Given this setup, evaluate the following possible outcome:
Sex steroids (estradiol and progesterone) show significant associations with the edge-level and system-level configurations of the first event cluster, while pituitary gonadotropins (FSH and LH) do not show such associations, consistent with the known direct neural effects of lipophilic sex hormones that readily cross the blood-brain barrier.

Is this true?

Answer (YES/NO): NO